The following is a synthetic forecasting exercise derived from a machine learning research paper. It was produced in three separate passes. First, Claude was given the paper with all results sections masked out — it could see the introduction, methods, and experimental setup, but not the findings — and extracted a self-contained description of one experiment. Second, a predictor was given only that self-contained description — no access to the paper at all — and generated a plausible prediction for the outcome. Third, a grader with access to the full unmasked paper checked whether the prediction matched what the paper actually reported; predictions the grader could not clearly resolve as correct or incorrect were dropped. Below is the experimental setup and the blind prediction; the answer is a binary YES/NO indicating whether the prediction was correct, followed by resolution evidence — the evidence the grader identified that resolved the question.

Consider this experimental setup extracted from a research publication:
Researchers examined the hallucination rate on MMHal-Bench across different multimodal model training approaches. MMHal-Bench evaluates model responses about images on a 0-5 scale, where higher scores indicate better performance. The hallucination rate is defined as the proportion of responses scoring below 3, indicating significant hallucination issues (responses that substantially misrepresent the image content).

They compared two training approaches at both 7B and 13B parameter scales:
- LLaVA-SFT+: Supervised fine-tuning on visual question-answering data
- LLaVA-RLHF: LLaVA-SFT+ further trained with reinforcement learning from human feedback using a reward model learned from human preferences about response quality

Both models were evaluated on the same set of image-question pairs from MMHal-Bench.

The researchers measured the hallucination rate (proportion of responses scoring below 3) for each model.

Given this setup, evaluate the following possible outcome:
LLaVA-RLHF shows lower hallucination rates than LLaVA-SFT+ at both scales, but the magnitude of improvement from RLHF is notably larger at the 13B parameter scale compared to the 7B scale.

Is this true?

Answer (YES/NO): NO